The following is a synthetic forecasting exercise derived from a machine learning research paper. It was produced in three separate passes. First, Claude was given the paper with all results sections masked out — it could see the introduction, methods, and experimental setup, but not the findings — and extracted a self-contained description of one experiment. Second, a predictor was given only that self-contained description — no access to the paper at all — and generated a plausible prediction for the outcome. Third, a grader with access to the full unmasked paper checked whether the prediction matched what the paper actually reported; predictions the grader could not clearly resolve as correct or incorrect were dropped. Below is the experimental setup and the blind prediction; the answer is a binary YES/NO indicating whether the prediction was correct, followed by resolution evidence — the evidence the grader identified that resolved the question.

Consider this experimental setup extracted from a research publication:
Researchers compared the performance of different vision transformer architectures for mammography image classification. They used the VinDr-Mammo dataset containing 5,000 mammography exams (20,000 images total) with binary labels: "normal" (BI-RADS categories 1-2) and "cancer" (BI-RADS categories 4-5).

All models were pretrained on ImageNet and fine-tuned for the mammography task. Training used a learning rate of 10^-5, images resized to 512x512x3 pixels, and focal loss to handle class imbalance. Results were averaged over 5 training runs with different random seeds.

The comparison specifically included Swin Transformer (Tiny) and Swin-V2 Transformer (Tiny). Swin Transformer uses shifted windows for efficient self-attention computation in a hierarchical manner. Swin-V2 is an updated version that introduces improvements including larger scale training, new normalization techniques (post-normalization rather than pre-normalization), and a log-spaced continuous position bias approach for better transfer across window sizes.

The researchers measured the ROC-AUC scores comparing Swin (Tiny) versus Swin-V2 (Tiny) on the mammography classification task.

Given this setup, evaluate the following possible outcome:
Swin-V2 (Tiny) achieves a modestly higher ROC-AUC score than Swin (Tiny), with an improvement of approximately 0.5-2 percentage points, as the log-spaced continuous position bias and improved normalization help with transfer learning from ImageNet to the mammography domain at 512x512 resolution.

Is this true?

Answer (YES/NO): NO